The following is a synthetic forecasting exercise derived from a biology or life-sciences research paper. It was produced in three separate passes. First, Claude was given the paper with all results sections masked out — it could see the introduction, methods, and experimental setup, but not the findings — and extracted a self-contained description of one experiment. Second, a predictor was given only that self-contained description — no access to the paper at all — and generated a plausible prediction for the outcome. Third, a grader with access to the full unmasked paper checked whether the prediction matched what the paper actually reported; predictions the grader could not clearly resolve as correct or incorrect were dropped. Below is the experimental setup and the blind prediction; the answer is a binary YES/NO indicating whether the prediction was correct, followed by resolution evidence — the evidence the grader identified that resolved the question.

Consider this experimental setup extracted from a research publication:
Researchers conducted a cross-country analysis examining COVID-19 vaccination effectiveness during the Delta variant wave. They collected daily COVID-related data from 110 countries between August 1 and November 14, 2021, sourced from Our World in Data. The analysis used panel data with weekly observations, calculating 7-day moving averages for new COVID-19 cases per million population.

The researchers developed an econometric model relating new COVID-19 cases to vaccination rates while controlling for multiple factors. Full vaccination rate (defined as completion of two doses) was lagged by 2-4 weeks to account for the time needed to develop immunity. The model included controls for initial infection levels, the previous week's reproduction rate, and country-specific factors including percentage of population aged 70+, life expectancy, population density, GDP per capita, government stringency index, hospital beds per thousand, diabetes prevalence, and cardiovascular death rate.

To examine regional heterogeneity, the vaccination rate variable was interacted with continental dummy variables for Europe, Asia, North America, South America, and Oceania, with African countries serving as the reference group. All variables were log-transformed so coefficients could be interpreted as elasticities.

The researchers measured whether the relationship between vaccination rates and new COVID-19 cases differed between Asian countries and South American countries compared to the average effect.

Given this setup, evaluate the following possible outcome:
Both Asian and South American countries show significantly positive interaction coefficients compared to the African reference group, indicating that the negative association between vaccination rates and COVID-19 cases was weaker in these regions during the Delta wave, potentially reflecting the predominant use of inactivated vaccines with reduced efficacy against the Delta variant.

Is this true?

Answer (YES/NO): NO